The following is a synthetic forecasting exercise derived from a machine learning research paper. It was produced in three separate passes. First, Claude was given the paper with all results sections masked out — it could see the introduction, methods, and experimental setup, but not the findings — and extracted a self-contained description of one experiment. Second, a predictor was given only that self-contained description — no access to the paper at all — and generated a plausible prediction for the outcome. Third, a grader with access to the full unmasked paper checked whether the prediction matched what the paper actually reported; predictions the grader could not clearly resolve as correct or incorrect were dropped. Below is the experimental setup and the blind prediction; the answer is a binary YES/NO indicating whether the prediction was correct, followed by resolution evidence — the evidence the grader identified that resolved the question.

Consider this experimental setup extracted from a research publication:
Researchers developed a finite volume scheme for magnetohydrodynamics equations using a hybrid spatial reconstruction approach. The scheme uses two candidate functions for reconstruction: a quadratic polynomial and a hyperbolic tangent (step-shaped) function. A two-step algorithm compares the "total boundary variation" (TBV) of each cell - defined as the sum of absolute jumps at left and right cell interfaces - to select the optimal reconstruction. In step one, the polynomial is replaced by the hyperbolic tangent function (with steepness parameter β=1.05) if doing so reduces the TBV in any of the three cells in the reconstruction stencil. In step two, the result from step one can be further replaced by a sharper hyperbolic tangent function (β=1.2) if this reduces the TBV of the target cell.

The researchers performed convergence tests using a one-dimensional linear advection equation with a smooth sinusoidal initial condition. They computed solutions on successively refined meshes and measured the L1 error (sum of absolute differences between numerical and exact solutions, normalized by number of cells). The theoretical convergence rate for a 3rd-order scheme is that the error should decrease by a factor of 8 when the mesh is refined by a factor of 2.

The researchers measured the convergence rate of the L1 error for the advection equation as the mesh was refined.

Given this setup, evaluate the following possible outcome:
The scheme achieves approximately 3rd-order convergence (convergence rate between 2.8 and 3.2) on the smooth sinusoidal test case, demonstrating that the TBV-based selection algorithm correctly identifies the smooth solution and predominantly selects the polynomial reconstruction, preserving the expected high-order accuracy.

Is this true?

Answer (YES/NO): YES